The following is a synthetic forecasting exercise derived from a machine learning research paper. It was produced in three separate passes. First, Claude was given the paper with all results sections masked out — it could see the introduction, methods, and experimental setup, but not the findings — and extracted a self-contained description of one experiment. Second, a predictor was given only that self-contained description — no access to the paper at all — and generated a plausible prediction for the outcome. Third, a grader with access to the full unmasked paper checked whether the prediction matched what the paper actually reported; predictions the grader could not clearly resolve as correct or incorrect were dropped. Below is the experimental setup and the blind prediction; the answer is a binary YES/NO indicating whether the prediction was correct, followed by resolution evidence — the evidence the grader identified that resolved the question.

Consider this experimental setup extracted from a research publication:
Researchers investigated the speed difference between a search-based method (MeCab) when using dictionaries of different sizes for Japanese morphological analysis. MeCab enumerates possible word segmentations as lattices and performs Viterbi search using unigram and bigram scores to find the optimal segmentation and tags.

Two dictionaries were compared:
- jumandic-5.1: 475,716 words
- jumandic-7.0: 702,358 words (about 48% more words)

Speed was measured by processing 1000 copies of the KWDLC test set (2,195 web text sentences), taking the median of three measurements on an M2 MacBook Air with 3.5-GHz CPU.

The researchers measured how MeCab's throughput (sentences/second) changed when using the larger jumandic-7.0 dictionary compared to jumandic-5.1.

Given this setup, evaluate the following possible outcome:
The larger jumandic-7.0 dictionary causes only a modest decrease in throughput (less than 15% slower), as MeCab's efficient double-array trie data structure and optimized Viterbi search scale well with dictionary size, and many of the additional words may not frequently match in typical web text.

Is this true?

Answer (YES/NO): YES